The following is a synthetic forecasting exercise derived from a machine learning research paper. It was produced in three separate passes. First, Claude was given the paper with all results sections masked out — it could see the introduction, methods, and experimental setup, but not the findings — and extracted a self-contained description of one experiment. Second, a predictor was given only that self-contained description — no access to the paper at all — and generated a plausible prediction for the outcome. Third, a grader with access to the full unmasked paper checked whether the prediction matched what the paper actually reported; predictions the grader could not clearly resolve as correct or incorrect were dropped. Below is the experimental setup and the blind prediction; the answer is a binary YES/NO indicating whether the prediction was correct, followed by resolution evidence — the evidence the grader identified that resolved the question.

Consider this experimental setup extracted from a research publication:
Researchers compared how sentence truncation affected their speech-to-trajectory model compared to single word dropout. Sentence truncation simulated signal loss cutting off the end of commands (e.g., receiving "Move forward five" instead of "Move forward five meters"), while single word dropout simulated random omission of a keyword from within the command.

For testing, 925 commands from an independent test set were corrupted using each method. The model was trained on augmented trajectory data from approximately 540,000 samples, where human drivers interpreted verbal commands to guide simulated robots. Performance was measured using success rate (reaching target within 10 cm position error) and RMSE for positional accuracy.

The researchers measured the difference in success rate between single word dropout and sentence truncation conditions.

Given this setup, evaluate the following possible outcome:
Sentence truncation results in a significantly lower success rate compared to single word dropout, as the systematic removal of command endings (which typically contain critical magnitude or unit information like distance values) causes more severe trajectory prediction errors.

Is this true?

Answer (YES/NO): YES